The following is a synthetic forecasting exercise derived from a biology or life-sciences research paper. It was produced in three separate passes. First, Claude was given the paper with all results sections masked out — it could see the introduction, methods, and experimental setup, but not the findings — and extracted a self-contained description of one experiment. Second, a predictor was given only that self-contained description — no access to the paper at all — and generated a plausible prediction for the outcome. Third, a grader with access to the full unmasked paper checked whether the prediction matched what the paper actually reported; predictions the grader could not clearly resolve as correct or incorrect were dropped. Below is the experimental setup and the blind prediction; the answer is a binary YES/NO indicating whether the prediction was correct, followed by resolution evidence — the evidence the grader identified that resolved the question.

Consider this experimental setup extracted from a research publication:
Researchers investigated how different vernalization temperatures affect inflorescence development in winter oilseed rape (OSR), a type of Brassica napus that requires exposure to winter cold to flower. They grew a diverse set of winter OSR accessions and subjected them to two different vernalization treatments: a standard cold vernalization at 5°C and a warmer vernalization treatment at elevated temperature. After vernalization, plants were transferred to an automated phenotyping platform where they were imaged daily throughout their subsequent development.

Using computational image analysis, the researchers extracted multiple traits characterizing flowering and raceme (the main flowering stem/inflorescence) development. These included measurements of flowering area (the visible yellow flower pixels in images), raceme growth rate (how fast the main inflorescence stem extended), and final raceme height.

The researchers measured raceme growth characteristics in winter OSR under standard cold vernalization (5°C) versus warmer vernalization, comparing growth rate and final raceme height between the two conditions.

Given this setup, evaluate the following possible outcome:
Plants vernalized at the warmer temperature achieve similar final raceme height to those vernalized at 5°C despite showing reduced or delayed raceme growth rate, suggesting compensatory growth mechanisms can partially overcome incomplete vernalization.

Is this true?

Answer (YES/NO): NO